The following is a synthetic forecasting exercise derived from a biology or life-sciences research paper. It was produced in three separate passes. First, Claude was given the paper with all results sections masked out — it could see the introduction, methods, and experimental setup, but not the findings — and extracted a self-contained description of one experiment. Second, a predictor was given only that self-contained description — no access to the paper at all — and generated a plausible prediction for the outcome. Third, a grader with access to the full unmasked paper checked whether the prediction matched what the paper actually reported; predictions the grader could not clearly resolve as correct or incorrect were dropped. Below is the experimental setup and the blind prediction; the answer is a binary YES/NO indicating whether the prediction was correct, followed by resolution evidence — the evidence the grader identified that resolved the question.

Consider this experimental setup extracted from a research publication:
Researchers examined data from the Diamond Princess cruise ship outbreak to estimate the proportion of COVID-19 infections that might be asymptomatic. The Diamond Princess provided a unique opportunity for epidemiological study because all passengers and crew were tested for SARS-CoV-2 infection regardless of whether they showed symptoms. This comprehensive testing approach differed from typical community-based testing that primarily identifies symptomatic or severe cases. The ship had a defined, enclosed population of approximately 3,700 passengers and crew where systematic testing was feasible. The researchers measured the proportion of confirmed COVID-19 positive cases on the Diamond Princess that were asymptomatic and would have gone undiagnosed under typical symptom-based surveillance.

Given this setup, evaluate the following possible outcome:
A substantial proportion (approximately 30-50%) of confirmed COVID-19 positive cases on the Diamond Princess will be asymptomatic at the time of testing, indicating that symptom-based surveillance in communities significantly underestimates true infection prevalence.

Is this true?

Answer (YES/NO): NO